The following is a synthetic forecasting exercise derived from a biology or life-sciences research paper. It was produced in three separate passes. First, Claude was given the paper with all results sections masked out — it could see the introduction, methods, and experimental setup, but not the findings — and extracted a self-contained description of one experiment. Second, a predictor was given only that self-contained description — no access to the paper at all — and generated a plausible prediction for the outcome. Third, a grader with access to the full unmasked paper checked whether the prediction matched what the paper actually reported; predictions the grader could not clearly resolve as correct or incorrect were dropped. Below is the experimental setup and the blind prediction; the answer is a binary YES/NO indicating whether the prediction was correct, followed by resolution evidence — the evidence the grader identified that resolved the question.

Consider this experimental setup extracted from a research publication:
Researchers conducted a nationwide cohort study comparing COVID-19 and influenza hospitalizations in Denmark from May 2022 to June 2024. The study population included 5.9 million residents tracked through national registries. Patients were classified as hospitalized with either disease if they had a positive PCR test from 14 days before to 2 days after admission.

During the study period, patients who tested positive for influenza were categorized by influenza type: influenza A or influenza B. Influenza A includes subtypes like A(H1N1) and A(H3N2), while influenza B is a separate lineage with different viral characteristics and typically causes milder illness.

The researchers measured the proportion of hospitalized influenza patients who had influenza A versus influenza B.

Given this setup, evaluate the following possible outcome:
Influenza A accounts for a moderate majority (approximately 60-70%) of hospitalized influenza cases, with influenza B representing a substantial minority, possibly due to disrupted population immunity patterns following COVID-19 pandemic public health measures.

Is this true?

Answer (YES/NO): NO